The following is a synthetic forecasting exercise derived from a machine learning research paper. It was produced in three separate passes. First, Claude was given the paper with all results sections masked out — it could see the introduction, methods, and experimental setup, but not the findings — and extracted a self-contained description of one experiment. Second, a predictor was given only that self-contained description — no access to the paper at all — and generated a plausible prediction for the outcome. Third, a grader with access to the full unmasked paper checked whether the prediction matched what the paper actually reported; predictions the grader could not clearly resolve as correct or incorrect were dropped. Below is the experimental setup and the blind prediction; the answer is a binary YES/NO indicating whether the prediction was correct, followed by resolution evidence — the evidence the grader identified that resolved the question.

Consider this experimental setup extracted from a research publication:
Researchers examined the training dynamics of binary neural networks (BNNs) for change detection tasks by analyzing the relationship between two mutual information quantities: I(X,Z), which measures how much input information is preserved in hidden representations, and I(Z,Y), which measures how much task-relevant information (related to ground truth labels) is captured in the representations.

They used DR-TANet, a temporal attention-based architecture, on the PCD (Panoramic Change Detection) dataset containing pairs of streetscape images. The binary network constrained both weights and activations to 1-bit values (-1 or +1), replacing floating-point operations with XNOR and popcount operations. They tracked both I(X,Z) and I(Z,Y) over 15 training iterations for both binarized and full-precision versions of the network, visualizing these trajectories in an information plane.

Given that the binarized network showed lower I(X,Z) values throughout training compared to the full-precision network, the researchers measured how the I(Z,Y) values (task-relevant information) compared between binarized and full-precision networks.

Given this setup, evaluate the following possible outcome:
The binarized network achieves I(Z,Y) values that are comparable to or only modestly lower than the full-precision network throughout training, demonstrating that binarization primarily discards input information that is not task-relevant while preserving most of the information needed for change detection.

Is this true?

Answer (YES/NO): NO